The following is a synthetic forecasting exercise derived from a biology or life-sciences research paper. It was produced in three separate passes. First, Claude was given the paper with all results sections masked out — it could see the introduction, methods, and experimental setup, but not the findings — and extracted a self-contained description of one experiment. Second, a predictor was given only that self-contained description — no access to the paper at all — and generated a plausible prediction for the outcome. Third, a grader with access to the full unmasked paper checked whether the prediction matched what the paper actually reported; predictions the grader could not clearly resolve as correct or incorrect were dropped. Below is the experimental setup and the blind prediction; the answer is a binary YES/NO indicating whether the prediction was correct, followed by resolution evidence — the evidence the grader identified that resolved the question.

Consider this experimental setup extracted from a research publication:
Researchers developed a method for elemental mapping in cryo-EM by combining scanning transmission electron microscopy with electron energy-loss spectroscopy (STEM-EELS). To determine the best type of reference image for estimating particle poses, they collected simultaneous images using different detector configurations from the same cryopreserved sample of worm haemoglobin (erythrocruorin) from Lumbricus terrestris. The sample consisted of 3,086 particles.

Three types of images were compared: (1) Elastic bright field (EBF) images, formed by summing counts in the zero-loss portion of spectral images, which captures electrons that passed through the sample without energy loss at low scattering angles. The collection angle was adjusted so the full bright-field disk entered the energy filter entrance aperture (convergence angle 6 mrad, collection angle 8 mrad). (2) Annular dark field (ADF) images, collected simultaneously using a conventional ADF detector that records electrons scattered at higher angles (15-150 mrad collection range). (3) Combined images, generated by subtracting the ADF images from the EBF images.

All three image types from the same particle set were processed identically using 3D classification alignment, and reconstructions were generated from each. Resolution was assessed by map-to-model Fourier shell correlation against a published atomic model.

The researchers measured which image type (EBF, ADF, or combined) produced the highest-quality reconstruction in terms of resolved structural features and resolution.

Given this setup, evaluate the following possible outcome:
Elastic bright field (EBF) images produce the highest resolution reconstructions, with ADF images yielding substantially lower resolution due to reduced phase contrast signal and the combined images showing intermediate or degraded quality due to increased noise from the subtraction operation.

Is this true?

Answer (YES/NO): NO